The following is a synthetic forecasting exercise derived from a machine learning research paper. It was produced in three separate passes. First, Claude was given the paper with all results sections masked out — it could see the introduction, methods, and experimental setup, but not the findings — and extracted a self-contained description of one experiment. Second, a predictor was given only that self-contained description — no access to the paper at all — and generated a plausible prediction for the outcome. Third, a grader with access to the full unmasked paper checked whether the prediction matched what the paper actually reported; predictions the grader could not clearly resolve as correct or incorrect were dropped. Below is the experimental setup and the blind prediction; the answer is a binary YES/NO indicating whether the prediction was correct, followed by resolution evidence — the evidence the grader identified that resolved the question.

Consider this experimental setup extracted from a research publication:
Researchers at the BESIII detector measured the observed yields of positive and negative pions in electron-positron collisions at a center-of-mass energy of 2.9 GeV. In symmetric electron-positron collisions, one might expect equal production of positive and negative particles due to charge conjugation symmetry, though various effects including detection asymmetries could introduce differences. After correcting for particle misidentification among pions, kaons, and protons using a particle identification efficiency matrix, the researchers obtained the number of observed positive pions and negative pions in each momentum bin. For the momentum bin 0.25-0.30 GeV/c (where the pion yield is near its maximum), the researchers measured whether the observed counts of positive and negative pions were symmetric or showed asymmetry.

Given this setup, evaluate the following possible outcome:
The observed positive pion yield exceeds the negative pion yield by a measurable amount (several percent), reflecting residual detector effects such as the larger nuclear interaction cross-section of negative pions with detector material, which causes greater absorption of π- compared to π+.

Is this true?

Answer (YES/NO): NO